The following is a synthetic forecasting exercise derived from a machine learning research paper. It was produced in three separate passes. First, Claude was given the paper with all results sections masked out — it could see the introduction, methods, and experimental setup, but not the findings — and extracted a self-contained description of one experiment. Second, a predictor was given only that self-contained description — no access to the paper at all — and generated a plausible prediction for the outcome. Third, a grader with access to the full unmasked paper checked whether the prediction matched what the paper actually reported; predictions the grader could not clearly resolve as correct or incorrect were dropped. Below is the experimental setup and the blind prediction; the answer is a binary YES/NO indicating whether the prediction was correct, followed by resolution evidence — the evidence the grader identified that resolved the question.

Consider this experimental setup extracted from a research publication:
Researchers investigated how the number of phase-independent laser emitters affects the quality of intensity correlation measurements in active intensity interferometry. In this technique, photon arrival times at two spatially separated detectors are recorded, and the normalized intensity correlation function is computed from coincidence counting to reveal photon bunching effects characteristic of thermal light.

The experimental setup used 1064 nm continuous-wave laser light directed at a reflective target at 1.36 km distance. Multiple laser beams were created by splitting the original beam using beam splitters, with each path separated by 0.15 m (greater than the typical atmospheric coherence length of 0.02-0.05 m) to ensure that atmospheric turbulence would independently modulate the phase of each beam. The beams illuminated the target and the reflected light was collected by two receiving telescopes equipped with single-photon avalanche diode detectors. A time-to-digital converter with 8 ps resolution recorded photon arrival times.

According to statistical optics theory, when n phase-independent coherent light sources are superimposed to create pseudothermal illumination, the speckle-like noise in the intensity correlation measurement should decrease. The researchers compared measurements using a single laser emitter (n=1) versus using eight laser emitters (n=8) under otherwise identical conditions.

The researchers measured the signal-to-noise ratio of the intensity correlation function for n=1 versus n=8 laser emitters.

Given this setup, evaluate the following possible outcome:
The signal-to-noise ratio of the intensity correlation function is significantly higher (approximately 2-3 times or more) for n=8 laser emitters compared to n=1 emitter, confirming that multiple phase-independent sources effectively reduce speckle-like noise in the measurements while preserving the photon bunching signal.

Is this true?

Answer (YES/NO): YES